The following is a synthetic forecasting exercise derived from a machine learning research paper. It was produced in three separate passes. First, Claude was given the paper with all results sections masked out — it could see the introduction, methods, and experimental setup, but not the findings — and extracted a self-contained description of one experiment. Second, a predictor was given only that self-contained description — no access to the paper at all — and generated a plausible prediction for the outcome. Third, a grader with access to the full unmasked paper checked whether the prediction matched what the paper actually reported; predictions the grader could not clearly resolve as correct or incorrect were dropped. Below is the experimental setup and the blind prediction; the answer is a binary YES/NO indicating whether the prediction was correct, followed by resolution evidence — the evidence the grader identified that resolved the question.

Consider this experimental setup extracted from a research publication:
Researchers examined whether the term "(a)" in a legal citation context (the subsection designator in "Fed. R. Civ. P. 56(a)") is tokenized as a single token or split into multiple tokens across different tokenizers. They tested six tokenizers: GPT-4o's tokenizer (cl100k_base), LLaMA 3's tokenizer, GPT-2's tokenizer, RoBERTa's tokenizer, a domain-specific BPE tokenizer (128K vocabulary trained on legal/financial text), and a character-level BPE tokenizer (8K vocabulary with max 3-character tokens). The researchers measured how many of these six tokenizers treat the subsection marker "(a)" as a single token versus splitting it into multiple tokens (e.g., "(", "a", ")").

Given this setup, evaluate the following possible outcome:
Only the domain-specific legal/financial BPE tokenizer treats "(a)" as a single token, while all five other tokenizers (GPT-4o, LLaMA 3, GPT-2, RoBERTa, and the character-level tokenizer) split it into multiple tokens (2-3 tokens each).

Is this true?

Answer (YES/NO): NO